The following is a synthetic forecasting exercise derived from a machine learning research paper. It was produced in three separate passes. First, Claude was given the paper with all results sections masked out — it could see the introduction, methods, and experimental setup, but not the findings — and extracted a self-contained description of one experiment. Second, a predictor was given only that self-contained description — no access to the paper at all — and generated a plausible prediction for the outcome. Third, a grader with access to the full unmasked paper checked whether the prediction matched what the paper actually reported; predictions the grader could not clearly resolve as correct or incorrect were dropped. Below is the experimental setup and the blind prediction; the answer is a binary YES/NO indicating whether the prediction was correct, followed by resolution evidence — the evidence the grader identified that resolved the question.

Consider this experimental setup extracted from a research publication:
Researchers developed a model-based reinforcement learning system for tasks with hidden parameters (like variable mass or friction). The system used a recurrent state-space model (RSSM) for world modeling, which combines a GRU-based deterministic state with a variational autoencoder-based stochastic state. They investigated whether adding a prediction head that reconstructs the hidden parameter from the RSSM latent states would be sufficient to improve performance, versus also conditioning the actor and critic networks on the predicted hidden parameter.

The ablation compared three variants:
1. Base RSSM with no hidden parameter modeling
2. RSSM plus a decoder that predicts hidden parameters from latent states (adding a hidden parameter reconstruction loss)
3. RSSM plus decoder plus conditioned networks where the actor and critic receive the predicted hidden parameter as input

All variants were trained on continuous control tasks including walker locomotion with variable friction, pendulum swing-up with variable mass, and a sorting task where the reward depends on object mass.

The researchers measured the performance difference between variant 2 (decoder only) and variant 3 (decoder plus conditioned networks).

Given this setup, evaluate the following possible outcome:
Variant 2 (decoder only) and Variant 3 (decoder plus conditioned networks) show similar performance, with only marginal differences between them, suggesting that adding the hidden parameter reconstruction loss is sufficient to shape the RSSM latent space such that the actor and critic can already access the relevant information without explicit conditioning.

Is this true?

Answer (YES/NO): NO